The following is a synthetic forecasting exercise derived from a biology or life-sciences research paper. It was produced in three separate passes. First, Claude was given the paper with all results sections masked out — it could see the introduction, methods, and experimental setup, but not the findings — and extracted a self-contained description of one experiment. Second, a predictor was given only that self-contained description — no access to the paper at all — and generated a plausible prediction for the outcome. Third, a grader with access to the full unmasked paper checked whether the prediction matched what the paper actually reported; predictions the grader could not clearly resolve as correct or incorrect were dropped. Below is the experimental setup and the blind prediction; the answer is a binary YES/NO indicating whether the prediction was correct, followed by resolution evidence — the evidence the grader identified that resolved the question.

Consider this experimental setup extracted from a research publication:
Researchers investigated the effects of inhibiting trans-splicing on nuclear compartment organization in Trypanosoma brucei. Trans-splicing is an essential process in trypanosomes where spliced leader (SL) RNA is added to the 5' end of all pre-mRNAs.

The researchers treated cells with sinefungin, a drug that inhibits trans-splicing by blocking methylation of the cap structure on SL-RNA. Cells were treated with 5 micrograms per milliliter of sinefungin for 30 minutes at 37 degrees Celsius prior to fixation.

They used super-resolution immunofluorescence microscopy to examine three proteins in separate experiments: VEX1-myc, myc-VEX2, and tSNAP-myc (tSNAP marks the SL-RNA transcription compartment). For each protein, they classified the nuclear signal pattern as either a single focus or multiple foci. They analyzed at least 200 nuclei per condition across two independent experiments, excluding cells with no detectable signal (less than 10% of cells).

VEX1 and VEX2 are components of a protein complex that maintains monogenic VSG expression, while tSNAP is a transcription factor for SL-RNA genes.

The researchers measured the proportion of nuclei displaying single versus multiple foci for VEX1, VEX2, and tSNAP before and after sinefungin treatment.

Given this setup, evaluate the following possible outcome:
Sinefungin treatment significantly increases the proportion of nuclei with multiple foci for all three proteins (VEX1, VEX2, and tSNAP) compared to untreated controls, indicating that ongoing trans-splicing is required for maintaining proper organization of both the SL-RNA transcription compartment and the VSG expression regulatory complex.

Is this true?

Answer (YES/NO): NO